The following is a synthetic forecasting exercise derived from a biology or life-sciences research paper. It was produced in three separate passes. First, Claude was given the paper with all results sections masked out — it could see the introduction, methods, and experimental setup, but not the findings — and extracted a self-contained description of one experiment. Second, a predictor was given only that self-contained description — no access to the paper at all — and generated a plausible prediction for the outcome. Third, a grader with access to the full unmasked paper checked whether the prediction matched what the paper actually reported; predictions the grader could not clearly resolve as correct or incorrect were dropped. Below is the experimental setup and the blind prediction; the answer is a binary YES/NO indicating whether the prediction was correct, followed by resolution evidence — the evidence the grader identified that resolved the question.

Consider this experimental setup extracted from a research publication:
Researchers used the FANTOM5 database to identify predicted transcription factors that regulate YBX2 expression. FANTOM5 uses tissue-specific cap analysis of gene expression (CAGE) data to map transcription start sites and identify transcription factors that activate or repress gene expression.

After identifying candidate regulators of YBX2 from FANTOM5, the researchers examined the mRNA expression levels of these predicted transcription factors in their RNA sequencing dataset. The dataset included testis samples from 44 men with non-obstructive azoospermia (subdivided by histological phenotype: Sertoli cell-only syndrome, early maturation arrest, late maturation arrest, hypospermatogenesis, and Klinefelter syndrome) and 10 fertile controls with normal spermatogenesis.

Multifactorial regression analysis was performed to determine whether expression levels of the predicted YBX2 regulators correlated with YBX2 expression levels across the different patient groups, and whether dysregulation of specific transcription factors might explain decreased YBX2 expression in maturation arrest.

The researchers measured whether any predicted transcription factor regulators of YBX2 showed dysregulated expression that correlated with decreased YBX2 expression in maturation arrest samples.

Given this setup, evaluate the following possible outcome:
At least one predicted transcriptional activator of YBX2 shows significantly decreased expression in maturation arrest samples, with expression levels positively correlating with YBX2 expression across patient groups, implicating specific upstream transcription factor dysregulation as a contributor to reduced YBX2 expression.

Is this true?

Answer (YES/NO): YES